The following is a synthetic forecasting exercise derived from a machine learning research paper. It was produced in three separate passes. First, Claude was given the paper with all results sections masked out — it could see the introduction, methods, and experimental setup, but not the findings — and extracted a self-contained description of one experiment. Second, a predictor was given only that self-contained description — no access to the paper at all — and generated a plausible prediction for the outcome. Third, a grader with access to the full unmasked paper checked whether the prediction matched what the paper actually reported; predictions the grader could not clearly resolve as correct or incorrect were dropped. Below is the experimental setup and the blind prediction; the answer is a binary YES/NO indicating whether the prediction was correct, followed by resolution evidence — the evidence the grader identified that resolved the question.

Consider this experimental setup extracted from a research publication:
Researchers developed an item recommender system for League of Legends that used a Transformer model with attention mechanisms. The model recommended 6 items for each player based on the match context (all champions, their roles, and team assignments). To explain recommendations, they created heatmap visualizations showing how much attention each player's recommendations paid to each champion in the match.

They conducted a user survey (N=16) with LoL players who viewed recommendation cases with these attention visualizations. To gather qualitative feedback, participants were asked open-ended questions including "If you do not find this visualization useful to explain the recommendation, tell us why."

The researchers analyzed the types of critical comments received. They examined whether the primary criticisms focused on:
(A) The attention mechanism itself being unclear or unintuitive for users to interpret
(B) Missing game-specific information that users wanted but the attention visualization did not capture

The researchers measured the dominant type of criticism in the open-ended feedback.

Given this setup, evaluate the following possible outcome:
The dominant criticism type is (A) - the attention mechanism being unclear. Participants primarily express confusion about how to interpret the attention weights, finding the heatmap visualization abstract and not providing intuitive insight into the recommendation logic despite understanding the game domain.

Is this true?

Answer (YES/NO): NO